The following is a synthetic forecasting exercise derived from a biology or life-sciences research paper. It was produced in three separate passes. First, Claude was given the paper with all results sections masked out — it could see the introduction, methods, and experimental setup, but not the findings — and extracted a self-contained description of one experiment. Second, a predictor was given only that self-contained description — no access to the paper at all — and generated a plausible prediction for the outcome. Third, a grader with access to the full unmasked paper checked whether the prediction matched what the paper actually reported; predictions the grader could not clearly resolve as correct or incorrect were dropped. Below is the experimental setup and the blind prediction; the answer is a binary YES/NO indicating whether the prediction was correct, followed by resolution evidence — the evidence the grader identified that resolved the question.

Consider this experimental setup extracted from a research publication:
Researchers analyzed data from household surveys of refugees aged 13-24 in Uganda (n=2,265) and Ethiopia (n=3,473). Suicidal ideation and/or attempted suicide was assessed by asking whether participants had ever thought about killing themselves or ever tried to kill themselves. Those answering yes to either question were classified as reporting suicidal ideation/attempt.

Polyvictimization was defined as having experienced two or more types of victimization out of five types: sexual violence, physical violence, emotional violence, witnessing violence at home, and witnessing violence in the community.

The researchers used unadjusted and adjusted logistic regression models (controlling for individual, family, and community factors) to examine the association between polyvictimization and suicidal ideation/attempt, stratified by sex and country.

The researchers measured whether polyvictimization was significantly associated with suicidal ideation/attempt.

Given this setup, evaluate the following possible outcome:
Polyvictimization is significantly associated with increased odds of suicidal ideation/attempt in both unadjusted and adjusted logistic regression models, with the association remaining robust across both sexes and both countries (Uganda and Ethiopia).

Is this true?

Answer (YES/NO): YES